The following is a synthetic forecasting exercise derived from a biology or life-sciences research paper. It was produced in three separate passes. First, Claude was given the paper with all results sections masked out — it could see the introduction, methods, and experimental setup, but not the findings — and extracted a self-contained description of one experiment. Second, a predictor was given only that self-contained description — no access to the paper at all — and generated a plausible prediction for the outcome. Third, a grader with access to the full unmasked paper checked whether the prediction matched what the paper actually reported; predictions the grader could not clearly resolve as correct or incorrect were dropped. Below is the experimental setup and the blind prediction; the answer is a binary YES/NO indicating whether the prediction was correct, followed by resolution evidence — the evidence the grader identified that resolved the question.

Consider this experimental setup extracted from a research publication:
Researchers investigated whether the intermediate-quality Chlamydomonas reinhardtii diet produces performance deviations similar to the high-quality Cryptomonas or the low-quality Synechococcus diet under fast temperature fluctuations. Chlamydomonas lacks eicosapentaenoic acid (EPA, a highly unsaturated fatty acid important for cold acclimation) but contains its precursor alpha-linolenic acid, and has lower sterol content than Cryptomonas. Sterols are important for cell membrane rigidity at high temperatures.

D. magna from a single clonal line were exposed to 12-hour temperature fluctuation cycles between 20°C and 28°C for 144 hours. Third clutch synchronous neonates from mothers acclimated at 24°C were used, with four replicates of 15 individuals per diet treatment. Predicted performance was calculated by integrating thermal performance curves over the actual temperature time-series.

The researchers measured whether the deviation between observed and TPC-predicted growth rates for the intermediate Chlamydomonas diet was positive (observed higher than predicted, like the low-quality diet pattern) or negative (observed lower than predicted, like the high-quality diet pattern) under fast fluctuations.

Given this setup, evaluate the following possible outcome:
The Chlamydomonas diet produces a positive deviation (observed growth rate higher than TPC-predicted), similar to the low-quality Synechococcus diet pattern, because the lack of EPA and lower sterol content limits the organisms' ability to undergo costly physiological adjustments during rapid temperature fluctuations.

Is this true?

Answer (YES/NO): NO